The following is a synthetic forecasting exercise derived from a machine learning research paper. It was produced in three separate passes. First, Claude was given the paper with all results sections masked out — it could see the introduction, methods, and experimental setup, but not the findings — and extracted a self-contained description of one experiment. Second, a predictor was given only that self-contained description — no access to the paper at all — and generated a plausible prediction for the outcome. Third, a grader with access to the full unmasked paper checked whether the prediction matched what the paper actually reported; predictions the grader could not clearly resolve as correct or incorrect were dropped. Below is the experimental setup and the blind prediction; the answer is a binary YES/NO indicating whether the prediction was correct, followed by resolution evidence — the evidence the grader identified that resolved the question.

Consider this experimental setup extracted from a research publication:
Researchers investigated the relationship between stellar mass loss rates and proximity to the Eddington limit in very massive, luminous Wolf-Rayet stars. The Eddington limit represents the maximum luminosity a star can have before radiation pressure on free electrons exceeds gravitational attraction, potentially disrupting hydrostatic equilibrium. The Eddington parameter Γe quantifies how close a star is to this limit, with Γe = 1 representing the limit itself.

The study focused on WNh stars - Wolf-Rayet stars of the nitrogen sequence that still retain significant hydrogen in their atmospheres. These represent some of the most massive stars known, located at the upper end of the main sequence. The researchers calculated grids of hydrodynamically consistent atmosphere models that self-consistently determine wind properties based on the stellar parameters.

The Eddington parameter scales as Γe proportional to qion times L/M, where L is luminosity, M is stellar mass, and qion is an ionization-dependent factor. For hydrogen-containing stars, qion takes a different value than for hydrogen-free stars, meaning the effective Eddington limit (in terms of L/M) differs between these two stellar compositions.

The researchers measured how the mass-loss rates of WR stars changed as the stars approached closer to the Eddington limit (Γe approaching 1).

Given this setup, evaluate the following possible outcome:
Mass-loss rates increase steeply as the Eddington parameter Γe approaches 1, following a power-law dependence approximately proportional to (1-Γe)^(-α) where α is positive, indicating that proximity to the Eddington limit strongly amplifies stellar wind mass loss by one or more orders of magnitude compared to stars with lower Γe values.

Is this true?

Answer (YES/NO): NO